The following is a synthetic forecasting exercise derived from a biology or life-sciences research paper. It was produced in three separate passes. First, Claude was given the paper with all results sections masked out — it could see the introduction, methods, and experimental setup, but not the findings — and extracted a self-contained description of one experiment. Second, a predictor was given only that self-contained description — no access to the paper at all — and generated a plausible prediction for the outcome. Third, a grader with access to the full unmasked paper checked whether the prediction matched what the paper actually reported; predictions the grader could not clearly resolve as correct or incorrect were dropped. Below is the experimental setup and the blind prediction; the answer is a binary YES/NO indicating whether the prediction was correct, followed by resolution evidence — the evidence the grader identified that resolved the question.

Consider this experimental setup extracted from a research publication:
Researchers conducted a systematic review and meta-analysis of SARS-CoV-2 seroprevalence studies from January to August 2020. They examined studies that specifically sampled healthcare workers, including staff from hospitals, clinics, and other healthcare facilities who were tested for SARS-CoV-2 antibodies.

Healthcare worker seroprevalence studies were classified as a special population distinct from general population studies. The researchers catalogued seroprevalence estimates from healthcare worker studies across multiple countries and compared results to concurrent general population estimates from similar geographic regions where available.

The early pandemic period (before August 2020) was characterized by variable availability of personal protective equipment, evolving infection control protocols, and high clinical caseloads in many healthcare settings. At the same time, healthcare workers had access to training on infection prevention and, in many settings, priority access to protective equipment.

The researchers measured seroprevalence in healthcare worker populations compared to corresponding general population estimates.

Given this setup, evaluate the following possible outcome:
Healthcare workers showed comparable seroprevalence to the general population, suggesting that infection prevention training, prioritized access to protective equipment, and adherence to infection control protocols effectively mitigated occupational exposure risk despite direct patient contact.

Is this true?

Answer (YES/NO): NO